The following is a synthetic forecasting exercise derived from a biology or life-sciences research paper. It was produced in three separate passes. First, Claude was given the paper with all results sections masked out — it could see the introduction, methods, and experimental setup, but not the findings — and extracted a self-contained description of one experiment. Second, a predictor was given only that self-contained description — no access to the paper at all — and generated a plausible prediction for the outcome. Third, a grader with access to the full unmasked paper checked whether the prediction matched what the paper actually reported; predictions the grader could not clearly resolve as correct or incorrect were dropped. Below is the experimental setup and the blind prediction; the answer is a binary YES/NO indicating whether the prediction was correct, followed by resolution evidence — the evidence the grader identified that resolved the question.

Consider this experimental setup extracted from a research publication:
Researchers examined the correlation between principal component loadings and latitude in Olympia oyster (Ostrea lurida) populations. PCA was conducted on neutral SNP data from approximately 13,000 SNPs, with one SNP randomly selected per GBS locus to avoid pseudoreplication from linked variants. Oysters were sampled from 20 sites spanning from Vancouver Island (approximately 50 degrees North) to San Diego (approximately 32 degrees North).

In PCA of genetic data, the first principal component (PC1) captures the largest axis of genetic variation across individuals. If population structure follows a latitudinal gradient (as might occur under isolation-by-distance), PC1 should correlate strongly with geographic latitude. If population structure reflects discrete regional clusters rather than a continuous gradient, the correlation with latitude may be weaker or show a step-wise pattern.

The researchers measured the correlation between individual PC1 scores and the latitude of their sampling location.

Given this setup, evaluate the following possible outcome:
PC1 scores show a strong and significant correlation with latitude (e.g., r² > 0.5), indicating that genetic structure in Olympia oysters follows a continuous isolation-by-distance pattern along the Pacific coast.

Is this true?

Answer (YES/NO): YES